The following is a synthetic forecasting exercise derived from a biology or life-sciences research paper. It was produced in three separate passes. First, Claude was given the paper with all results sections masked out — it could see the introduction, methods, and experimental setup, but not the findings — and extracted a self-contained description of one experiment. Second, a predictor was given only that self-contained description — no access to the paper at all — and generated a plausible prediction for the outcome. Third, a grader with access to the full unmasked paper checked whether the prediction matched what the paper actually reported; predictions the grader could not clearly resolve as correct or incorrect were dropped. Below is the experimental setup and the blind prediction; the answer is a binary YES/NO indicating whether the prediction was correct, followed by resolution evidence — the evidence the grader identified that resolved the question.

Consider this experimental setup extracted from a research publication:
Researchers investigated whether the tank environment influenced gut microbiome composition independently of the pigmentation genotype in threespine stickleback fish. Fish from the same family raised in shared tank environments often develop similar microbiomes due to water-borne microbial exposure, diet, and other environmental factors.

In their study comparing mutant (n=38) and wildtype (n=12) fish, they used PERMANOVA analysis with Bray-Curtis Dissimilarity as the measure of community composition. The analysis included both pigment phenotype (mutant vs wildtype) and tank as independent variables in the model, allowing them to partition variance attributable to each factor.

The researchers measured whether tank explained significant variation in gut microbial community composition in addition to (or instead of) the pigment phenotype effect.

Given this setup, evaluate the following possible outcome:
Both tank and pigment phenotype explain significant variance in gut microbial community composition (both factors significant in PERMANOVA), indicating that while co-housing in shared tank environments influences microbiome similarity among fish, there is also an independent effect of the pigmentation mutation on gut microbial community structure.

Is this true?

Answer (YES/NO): YES